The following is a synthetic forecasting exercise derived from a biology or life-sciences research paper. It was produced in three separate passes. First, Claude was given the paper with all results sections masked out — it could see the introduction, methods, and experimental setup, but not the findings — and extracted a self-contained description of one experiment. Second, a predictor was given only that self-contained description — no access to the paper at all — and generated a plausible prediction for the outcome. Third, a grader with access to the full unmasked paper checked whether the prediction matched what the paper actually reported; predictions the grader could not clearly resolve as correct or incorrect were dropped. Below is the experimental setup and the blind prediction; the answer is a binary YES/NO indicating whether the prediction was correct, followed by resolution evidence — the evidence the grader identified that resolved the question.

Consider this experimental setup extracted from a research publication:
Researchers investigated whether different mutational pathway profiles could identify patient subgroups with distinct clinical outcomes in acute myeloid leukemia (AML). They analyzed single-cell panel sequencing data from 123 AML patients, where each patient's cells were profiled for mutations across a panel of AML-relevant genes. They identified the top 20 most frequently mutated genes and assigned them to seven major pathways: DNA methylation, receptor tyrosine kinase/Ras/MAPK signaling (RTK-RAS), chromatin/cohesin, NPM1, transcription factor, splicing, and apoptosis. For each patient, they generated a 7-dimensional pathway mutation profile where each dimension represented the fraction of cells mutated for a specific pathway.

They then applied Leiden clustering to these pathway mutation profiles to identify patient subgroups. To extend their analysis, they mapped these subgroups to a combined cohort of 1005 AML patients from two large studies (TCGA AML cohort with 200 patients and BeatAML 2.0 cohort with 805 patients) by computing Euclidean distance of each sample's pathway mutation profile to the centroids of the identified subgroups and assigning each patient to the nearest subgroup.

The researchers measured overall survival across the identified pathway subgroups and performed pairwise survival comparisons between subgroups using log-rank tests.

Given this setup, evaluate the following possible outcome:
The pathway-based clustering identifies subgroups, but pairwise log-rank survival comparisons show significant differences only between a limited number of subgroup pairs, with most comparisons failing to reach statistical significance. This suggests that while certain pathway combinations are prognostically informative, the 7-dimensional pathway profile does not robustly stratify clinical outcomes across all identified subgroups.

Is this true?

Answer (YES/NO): NO